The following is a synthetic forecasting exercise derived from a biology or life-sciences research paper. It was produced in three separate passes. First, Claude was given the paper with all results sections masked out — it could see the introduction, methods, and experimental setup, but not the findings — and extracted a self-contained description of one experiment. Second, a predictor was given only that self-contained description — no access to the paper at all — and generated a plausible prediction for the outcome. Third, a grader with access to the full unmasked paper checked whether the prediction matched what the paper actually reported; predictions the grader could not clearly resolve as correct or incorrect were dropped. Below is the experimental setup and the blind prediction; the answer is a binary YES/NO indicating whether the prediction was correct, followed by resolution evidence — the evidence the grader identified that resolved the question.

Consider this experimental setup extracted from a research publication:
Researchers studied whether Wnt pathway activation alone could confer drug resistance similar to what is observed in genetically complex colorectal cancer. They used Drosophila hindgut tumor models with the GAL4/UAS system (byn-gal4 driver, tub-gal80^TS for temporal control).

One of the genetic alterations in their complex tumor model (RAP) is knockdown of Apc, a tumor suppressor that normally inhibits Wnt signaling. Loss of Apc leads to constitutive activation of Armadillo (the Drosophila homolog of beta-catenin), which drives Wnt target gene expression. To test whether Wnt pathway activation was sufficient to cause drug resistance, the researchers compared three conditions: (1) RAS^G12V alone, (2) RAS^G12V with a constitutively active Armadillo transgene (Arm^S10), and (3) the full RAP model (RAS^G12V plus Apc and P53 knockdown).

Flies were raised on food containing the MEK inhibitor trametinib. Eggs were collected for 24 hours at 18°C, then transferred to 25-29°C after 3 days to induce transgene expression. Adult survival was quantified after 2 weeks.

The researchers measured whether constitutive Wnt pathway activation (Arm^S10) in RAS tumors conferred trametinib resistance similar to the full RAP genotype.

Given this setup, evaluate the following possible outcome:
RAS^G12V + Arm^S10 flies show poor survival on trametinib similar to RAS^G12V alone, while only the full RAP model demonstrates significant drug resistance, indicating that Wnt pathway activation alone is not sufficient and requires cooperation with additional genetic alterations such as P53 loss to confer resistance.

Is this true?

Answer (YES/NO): NO